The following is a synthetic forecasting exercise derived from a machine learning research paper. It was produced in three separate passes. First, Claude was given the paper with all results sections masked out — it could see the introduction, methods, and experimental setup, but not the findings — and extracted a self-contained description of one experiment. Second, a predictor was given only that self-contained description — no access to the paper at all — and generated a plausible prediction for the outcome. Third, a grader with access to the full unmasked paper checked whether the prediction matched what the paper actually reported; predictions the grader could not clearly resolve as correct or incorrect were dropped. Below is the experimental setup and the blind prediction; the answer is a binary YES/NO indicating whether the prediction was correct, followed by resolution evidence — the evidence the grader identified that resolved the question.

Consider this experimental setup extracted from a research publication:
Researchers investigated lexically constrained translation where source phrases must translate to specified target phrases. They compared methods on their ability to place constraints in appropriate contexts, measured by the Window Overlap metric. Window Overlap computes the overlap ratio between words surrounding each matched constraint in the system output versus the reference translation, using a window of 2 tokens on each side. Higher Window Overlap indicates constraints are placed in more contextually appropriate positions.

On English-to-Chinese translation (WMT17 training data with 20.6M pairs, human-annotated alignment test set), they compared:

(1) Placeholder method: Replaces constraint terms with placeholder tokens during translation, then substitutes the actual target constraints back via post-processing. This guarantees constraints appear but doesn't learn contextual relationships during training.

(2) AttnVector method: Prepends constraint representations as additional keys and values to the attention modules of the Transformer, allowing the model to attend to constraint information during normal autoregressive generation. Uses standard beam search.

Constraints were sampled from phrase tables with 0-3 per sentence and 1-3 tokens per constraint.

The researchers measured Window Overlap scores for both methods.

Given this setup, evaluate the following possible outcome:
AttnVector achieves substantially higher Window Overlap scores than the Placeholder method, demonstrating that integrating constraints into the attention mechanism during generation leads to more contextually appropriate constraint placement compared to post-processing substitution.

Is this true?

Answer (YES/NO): NO